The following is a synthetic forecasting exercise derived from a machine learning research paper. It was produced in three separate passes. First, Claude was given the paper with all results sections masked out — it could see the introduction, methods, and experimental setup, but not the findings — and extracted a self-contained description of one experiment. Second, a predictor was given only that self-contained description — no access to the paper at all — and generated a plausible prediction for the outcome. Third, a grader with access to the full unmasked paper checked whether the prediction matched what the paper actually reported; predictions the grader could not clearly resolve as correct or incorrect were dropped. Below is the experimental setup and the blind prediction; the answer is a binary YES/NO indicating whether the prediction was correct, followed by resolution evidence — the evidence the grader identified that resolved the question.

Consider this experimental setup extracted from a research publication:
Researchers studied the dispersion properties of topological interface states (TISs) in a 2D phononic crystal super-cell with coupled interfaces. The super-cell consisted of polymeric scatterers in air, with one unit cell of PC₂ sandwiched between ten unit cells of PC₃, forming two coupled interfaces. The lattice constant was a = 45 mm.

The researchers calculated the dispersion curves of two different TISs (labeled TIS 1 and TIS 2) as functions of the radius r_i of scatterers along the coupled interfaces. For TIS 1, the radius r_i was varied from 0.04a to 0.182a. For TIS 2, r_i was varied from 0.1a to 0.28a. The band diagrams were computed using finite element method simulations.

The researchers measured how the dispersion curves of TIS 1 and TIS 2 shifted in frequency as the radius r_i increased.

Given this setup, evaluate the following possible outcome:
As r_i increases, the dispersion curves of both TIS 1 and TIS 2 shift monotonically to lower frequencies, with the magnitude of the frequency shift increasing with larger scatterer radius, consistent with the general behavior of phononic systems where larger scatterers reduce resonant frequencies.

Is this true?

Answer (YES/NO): NO